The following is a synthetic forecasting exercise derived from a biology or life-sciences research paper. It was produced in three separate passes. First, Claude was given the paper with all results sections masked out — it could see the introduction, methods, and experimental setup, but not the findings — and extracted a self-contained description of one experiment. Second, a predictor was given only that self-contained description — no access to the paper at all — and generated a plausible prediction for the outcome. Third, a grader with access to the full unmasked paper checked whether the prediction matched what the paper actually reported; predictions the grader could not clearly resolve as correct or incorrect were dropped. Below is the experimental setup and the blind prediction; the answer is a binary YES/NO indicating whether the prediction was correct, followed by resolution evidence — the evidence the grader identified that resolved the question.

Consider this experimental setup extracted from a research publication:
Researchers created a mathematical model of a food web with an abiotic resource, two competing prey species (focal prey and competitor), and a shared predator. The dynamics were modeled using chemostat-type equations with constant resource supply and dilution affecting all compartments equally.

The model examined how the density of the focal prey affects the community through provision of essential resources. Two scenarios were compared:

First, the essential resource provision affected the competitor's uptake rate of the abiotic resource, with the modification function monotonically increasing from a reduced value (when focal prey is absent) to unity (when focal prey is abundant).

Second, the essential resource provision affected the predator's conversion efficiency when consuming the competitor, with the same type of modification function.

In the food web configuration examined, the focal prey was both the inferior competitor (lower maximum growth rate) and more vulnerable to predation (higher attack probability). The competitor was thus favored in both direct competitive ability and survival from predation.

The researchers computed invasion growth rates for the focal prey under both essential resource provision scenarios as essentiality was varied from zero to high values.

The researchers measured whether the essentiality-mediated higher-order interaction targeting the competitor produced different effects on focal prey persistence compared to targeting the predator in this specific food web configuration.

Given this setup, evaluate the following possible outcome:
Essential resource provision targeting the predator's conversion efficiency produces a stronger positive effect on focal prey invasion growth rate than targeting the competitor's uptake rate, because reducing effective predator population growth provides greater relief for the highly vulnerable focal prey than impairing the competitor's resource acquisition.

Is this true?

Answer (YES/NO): NO